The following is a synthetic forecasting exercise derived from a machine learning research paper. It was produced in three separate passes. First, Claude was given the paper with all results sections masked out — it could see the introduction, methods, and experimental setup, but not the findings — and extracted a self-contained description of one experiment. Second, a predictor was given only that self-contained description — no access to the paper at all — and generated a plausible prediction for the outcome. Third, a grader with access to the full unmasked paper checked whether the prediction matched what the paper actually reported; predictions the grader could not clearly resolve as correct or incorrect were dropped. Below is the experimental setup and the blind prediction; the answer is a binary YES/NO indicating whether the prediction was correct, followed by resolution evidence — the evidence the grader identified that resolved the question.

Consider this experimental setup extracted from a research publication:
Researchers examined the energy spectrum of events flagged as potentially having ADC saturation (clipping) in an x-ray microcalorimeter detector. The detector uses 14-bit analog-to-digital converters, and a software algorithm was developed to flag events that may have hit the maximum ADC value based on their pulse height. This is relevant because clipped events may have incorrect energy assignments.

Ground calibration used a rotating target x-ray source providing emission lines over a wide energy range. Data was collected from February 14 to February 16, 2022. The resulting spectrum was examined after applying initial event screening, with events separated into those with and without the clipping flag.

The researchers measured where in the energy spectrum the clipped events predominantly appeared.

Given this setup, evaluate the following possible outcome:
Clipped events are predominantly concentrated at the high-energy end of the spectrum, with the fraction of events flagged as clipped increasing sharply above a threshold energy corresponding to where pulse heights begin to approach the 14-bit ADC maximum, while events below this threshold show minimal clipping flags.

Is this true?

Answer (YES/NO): YES